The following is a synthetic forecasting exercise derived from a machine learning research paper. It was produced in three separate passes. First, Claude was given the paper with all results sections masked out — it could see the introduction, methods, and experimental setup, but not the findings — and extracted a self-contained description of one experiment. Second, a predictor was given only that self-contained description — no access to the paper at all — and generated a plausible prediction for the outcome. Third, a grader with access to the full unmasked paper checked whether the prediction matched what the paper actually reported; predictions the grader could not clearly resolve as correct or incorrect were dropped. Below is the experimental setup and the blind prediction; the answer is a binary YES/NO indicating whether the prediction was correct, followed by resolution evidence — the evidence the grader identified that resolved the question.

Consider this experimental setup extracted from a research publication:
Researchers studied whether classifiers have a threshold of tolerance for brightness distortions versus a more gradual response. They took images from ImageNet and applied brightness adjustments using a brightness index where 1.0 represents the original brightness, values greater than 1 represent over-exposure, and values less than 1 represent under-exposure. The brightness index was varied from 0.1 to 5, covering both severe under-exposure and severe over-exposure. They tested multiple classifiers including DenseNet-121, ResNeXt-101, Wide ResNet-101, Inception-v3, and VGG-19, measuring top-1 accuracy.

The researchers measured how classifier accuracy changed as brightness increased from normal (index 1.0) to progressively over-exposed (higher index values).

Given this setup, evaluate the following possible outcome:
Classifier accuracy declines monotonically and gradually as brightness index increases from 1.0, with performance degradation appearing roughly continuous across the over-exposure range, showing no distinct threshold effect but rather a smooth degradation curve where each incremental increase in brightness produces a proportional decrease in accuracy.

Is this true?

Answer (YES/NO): NO